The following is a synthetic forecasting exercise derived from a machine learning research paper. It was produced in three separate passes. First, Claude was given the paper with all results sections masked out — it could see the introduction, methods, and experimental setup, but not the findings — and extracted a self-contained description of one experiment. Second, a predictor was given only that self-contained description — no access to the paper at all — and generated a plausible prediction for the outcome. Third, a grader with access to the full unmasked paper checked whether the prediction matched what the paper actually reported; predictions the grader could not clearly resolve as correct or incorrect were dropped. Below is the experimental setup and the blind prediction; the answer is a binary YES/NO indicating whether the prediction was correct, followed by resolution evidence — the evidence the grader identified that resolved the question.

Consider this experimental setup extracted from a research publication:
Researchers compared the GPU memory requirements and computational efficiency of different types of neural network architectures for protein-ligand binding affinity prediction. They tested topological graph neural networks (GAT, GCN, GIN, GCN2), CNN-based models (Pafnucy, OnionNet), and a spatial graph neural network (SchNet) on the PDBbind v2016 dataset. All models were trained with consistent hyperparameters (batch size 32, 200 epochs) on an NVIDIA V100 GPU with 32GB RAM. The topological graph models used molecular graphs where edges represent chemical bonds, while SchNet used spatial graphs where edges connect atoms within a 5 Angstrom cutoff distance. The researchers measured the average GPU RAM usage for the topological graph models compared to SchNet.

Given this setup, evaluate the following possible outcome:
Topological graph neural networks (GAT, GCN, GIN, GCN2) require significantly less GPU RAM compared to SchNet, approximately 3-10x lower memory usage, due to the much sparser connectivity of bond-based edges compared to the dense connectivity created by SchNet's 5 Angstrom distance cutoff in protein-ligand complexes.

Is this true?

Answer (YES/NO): YES